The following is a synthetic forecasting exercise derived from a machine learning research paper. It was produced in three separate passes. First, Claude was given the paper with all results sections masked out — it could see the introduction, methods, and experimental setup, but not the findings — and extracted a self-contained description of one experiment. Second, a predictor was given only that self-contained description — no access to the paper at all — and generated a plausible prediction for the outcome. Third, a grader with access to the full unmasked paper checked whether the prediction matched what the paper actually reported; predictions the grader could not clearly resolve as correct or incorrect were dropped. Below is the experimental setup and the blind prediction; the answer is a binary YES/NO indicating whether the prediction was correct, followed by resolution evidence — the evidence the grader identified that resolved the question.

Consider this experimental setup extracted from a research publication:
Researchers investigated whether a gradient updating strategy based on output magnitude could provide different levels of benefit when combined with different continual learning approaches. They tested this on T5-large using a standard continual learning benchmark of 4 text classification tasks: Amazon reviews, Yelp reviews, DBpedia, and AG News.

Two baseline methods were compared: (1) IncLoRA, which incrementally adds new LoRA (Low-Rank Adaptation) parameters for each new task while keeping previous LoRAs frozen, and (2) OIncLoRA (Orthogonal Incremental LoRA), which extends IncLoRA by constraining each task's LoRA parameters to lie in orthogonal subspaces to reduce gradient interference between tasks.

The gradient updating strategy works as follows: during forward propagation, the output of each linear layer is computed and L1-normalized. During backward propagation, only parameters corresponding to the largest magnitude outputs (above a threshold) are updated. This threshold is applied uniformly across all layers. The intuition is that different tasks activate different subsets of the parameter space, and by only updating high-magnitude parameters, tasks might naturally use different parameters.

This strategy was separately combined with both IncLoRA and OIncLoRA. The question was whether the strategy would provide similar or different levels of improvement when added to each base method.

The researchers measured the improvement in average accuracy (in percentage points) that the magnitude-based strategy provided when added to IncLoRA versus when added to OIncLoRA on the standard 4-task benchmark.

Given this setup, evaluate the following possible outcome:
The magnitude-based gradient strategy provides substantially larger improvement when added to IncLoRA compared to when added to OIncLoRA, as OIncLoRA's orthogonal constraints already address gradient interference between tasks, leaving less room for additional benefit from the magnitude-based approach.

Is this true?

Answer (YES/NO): YES